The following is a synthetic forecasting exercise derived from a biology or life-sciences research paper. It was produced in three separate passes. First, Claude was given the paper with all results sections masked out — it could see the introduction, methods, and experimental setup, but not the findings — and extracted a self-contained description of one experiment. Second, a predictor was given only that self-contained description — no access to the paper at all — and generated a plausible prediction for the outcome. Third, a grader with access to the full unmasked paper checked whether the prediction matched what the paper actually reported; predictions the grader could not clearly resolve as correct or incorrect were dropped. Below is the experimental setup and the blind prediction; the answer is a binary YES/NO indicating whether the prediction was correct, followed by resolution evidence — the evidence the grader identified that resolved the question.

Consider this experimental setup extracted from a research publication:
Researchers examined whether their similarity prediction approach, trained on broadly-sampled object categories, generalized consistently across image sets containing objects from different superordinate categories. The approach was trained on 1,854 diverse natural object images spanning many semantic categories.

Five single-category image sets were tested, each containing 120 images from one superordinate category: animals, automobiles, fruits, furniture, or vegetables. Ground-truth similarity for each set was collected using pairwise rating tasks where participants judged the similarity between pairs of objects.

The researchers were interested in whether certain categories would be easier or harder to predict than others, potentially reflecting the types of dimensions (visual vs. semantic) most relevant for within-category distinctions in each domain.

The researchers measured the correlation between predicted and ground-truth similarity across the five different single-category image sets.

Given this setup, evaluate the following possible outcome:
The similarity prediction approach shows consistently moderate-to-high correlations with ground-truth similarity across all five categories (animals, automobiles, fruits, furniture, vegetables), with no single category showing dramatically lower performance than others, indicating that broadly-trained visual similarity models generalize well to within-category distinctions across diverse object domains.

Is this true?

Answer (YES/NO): NO